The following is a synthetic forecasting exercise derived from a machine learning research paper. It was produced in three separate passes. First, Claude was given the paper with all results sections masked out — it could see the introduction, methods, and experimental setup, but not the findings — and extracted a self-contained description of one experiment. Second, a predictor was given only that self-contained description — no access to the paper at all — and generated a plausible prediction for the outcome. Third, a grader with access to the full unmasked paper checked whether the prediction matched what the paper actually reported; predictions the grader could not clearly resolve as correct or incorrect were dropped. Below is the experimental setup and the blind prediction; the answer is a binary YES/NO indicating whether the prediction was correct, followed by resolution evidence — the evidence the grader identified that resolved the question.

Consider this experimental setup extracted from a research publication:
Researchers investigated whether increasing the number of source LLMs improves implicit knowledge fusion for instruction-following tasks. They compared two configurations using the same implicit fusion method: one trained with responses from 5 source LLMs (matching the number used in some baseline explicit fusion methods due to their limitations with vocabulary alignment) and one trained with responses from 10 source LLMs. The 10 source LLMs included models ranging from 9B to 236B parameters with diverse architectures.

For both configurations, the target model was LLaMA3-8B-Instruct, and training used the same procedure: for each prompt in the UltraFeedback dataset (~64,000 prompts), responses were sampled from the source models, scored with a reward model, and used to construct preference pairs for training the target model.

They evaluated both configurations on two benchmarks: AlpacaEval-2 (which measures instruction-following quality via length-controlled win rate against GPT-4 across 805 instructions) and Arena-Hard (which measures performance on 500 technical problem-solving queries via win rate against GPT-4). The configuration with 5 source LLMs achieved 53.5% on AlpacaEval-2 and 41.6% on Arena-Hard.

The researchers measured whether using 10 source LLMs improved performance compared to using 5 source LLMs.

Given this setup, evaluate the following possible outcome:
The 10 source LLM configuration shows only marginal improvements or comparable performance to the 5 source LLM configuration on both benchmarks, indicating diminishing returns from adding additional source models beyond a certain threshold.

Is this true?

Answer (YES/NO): NO